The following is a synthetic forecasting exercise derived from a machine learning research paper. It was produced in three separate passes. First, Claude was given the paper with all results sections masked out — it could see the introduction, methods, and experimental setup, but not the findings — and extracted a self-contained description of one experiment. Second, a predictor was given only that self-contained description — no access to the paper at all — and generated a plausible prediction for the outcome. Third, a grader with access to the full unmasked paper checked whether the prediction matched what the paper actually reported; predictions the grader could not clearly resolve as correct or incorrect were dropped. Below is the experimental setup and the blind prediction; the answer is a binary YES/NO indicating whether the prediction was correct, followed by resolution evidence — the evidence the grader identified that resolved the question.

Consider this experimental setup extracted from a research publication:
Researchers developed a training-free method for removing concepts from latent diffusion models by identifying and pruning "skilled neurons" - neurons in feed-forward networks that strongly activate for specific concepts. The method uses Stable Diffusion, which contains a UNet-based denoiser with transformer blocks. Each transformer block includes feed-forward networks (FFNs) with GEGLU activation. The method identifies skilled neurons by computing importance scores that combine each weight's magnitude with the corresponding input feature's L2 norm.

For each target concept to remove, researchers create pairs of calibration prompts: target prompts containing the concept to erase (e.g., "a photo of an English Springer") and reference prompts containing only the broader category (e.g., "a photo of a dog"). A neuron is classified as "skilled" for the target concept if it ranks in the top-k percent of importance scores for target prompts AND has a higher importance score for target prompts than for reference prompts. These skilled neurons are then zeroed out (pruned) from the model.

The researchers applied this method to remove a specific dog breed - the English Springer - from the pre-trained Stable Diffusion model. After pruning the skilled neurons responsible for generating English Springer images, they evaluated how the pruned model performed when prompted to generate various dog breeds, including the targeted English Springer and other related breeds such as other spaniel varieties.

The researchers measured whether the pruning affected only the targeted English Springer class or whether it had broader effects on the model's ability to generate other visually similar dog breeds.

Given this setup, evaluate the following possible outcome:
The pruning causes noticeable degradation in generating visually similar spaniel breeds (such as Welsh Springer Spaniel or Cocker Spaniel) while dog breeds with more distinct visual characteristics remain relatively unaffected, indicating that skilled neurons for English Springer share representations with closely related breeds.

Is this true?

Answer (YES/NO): YES